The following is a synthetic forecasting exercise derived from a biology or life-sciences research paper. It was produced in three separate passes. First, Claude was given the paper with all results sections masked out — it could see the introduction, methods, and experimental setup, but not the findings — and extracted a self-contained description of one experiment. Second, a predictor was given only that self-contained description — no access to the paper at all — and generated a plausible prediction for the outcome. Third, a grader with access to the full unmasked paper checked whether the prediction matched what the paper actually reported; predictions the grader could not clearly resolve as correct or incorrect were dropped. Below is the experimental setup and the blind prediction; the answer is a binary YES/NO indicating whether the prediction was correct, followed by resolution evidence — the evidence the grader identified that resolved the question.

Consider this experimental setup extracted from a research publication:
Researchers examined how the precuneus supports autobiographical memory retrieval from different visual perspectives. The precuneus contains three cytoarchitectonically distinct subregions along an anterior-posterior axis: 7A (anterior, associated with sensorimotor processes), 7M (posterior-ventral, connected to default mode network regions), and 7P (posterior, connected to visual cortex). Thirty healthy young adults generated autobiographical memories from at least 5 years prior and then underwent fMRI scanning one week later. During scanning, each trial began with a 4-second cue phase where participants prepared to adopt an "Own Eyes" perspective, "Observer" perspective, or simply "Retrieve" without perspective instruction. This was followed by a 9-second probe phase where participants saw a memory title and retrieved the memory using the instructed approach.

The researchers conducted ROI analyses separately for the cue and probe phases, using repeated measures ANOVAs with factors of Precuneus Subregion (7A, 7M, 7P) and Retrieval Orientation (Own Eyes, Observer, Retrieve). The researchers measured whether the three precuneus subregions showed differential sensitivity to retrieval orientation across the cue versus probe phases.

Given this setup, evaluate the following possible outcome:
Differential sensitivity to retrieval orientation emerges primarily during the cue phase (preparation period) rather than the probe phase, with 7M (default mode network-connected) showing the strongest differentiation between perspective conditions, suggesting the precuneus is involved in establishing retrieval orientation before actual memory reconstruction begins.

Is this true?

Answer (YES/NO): NO